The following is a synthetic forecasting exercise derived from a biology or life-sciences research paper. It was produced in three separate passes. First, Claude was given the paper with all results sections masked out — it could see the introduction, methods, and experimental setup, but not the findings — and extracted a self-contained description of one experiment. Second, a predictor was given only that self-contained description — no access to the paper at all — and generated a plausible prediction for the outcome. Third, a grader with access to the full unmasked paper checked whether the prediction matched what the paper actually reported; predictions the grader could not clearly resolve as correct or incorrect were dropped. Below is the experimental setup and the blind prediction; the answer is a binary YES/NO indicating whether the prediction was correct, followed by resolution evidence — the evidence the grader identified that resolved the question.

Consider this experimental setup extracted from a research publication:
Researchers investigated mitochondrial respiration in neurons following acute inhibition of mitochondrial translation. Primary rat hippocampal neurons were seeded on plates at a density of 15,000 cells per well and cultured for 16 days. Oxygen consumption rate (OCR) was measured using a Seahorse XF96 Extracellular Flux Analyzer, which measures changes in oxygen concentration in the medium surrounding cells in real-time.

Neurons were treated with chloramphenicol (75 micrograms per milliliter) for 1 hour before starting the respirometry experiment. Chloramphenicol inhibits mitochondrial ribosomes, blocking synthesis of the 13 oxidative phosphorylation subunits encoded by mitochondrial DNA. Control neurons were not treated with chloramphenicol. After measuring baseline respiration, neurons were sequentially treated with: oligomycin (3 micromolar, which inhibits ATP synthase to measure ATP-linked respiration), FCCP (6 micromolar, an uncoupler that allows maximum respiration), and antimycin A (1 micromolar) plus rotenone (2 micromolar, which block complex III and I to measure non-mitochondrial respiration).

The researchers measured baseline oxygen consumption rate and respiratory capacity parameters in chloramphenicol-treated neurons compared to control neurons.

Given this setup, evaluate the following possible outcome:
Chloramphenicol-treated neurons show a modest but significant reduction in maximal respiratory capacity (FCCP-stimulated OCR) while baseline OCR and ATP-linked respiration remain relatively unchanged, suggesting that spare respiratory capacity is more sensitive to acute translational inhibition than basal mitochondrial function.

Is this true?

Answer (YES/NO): NO